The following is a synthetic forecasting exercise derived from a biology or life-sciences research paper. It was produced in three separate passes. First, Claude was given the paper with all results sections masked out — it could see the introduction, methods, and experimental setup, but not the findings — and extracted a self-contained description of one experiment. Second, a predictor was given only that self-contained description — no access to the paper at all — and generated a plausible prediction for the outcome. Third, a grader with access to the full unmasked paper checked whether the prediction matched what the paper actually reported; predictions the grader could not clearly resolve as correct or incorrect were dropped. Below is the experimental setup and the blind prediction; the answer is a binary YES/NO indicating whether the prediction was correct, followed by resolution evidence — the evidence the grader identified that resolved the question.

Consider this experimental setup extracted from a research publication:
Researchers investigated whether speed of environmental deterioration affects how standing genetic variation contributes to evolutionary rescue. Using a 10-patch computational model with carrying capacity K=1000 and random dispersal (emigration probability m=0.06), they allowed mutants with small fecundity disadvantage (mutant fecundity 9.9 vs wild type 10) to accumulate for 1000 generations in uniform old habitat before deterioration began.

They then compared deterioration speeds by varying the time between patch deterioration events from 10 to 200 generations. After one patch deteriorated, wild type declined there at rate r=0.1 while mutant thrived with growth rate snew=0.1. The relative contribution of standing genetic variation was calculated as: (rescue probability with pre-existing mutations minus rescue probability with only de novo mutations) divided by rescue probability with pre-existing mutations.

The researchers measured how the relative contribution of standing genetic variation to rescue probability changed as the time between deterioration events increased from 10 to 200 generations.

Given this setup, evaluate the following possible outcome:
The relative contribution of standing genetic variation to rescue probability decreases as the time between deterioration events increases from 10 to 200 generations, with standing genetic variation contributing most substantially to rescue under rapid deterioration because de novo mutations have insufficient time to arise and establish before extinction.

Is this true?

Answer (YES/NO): YES